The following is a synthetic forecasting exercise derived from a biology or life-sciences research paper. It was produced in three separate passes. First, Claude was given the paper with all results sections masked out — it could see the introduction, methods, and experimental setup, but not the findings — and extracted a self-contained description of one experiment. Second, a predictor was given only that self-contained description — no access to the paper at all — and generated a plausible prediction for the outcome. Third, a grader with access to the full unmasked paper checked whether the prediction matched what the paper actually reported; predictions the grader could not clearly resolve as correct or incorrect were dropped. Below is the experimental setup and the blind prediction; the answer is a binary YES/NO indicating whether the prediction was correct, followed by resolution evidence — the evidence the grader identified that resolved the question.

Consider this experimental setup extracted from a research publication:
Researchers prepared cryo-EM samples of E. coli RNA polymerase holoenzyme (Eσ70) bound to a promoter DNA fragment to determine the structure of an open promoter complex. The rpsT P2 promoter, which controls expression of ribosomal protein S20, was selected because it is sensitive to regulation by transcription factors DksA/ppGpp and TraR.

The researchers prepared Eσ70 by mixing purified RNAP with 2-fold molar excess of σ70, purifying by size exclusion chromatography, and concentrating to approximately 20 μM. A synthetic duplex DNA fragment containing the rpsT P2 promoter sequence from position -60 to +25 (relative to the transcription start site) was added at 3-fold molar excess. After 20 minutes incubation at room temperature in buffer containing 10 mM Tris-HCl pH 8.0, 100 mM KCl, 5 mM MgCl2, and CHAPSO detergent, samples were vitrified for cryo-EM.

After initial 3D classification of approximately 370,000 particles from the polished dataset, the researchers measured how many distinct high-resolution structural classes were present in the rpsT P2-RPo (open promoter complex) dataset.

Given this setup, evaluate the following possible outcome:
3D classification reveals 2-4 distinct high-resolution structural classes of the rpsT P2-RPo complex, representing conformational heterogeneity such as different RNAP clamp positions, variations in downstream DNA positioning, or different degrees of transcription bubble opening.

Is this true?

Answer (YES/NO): NO